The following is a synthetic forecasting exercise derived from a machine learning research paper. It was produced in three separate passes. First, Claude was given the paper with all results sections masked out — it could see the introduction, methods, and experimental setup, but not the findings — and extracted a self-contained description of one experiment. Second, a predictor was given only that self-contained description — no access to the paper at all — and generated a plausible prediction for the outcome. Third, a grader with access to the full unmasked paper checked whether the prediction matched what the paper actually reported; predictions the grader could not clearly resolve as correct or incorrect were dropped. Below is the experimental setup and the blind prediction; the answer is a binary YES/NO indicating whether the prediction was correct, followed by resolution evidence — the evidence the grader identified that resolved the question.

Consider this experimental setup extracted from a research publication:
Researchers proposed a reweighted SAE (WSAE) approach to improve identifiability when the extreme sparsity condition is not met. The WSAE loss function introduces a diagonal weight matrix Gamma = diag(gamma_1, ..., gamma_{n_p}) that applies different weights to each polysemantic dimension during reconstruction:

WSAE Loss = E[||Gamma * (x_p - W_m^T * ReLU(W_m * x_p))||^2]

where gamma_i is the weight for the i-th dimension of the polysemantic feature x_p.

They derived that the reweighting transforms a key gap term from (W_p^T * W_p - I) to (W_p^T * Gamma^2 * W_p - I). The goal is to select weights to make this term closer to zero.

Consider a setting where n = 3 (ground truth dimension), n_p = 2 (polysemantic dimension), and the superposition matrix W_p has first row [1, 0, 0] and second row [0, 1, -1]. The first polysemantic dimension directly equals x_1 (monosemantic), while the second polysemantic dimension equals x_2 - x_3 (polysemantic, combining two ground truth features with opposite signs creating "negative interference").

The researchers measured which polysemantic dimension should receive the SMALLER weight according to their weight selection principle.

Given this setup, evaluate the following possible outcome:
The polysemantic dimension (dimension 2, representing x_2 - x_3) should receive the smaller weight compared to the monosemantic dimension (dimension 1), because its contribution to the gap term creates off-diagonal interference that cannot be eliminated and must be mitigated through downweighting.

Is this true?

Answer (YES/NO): YES